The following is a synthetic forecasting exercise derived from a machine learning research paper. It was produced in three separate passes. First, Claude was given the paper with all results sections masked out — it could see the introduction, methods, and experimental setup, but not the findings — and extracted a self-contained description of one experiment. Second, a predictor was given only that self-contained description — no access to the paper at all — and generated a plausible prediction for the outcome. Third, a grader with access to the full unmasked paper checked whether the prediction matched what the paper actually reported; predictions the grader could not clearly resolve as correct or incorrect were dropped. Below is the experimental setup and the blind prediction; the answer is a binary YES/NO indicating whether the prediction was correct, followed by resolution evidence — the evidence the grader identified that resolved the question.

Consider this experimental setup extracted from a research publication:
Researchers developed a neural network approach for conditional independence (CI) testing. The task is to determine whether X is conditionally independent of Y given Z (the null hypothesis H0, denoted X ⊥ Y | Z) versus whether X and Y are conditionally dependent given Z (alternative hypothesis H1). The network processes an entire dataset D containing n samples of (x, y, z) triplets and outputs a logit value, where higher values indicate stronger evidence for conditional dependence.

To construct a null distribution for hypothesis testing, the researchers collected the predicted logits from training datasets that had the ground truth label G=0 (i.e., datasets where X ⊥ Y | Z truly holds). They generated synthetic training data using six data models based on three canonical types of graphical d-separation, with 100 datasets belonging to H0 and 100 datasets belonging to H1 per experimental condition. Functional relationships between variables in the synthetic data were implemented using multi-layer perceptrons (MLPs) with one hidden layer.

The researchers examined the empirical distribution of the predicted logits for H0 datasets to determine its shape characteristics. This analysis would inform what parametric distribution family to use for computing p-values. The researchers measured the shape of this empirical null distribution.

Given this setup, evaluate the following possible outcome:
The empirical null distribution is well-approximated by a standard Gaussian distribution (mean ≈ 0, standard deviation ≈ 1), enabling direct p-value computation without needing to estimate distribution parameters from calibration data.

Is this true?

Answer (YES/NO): NO